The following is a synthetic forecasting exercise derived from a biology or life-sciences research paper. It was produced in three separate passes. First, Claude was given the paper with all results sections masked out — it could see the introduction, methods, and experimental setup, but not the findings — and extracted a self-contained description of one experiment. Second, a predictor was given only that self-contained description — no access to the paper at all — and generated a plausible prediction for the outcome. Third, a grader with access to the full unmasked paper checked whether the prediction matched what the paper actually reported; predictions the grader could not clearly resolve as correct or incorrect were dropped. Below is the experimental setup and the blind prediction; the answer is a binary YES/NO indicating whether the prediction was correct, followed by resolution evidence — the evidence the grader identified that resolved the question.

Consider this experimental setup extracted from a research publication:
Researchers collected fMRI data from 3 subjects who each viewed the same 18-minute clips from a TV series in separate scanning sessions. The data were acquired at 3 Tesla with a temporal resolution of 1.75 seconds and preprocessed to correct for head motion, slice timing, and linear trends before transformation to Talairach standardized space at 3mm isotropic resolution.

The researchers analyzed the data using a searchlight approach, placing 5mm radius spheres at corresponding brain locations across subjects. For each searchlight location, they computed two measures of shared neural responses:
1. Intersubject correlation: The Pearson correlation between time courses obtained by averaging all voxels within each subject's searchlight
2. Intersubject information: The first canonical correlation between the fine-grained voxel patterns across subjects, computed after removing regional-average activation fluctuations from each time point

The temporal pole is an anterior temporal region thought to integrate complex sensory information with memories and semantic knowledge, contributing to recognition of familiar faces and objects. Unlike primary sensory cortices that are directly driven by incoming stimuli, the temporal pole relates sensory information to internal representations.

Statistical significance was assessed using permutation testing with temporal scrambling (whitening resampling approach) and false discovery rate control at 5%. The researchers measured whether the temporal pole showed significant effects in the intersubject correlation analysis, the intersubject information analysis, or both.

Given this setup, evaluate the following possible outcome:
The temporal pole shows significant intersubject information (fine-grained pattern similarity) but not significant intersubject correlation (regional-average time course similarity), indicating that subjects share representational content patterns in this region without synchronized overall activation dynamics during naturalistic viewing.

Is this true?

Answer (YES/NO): YES